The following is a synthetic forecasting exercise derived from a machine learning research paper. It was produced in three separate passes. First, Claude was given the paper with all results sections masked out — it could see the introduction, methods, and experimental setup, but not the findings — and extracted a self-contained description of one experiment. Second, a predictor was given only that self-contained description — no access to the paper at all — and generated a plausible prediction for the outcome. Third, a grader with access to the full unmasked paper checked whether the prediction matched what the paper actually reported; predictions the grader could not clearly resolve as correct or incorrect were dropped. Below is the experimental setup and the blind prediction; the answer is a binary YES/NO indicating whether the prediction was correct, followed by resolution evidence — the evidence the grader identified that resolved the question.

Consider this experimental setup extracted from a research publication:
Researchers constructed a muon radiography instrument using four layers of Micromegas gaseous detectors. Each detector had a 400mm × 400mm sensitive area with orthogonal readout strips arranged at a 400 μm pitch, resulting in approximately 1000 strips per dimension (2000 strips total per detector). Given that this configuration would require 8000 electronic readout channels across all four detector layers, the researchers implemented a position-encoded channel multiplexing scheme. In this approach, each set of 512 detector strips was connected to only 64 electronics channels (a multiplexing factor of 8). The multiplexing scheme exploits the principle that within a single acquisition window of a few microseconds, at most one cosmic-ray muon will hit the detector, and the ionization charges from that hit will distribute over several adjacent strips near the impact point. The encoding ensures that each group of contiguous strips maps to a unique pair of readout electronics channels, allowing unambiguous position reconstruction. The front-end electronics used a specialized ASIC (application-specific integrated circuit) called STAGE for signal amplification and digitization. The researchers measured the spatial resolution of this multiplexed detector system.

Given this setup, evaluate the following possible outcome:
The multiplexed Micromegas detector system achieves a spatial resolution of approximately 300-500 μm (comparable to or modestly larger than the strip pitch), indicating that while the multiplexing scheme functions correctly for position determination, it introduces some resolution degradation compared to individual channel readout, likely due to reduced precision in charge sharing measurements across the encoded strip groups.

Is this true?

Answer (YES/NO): NO